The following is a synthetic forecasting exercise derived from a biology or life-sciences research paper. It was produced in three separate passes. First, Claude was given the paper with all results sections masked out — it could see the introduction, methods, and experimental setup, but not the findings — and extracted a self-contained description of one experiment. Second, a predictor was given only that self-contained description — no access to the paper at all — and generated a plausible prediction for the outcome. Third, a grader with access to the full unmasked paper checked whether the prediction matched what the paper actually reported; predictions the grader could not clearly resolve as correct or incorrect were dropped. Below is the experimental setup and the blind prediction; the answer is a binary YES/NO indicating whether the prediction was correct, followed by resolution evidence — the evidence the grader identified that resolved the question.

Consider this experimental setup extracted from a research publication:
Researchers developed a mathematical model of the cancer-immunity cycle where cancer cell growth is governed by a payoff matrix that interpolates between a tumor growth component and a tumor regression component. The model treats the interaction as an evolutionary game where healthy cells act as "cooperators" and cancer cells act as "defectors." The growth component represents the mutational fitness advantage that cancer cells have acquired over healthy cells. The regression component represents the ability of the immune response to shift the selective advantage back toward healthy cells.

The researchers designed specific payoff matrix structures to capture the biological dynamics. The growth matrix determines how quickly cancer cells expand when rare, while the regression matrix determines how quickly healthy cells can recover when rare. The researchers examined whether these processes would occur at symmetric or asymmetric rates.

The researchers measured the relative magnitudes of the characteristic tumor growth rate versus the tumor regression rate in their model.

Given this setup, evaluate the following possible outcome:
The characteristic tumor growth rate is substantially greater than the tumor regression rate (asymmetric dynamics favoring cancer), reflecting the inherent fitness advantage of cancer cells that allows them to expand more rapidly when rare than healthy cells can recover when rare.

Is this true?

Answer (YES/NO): YES